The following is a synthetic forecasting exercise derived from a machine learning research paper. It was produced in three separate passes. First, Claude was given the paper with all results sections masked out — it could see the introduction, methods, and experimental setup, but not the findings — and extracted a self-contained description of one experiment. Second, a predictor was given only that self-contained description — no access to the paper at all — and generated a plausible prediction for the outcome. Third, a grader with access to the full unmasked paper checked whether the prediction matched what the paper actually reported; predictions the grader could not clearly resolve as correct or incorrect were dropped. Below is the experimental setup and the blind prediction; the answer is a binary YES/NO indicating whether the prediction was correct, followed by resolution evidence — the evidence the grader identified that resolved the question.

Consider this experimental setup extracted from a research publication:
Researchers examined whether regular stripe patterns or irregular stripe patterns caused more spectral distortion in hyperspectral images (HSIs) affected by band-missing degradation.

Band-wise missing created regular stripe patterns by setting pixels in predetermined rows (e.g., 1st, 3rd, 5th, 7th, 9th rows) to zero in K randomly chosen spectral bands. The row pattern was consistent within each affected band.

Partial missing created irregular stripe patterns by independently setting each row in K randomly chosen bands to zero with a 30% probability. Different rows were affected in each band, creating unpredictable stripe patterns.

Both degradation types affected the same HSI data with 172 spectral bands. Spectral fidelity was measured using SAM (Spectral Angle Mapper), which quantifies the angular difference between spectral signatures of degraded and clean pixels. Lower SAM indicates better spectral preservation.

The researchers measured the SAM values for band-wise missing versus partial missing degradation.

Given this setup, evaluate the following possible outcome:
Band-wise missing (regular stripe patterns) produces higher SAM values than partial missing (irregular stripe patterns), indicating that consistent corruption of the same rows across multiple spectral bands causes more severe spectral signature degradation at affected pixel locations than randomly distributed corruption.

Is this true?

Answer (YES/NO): NO